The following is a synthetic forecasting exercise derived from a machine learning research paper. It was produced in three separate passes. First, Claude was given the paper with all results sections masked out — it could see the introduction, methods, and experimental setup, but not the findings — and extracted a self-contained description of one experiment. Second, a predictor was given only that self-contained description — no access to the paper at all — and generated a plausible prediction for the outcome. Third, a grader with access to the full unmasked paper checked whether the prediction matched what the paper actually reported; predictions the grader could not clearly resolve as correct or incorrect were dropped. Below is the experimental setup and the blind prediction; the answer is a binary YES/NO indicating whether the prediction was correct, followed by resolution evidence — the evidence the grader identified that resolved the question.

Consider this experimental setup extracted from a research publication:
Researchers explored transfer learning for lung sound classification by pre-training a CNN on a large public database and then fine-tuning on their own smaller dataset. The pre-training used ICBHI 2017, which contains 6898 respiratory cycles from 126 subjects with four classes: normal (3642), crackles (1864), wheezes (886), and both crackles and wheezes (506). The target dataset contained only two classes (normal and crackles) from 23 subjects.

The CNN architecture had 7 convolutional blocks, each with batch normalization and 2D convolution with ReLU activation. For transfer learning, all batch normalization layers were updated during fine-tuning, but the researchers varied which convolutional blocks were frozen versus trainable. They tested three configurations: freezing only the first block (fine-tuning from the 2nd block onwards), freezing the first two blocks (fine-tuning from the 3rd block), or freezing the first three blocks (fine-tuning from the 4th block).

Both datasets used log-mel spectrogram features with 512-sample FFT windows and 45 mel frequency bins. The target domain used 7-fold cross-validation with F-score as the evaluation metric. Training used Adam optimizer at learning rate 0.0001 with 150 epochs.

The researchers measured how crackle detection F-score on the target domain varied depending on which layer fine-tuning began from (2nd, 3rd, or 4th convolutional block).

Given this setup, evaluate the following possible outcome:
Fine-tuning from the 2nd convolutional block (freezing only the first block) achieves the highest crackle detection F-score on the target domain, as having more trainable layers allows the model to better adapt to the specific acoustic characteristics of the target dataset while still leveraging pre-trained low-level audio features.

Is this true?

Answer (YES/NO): YES